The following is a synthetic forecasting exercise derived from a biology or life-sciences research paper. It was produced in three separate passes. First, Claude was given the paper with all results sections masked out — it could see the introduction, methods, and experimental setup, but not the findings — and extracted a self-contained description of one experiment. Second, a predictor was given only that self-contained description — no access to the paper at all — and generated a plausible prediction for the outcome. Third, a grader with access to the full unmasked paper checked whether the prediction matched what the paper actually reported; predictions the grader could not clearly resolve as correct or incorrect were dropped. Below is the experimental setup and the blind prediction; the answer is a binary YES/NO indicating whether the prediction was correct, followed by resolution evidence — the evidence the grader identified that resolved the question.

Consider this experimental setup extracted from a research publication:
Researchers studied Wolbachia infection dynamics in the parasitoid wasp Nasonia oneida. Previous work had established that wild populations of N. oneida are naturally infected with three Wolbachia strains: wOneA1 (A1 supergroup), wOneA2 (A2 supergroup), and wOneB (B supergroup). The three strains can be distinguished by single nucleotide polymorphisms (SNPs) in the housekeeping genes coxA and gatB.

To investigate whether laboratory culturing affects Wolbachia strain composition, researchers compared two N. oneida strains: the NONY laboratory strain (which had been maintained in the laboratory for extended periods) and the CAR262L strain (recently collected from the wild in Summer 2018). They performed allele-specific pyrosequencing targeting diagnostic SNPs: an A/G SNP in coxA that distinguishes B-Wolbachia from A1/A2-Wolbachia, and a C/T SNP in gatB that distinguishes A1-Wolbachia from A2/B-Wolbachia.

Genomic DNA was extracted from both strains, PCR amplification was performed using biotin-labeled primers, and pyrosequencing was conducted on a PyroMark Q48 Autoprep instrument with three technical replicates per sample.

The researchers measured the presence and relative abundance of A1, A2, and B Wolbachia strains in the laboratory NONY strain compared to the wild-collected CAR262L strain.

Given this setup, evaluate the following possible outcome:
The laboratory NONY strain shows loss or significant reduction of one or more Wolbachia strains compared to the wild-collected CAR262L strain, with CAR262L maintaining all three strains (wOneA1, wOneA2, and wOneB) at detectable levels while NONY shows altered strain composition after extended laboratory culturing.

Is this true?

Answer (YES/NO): YES